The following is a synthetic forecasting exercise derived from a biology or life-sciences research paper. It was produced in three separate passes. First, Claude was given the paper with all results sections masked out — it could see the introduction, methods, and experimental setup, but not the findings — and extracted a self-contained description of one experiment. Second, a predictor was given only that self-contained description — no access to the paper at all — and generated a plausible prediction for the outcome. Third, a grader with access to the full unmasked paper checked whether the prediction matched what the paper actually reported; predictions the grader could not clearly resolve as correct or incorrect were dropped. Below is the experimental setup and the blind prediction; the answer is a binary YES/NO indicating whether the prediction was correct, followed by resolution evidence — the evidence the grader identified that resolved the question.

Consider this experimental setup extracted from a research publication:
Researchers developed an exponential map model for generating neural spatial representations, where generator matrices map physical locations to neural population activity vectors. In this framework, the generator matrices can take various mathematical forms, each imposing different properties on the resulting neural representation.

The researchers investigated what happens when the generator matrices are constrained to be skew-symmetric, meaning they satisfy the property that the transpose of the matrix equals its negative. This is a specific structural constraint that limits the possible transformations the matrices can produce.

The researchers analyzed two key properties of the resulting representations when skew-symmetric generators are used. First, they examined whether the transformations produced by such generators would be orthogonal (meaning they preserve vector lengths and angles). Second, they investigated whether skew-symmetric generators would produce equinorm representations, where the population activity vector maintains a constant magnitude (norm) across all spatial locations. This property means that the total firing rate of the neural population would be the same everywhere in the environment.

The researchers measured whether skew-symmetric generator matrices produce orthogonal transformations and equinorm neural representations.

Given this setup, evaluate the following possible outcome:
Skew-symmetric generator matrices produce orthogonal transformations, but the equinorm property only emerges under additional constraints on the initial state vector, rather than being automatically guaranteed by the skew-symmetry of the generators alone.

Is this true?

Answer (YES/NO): NO